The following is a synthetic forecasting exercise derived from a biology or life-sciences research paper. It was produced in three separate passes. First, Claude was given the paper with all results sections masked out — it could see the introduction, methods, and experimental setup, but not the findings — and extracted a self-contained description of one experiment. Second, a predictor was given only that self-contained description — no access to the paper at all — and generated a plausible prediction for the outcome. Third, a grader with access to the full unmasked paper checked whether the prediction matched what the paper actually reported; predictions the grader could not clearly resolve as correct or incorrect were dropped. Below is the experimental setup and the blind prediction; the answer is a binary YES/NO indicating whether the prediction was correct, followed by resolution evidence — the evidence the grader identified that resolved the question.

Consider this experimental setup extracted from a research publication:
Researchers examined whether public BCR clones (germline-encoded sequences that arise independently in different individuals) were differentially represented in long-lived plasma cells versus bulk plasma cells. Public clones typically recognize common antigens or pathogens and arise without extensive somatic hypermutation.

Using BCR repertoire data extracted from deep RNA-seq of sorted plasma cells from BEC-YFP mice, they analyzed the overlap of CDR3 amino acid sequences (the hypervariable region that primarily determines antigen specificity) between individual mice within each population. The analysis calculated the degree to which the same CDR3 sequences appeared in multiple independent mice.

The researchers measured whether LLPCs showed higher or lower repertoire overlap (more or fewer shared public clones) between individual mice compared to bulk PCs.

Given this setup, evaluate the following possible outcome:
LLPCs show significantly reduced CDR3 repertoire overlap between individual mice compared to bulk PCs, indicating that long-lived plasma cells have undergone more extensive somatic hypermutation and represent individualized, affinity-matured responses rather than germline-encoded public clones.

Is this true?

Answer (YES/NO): NO